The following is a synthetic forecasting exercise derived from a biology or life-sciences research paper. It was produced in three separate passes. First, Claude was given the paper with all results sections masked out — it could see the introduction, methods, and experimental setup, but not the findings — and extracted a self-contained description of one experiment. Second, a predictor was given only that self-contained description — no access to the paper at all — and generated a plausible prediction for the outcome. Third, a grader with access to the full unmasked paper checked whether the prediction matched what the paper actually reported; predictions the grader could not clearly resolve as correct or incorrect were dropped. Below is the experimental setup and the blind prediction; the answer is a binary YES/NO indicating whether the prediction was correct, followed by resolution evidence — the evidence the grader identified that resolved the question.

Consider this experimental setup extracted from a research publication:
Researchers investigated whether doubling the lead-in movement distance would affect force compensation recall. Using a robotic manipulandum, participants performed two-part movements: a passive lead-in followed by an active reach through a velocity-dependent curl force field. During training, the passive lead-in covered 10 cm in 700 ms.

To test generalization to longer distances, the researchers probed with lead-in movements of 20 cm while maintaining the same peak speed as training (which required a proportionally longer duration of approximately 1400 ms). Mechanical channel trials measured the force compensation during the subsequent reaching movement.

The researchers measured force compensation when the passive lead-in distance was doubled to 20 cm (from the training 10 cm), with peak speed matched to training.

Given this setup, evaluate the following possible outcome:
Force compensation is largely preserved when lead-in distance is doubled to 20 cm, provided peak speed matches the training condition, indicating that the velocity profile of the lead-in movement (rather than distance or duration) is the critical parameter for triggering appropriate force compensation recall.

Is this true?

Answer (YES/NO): NO